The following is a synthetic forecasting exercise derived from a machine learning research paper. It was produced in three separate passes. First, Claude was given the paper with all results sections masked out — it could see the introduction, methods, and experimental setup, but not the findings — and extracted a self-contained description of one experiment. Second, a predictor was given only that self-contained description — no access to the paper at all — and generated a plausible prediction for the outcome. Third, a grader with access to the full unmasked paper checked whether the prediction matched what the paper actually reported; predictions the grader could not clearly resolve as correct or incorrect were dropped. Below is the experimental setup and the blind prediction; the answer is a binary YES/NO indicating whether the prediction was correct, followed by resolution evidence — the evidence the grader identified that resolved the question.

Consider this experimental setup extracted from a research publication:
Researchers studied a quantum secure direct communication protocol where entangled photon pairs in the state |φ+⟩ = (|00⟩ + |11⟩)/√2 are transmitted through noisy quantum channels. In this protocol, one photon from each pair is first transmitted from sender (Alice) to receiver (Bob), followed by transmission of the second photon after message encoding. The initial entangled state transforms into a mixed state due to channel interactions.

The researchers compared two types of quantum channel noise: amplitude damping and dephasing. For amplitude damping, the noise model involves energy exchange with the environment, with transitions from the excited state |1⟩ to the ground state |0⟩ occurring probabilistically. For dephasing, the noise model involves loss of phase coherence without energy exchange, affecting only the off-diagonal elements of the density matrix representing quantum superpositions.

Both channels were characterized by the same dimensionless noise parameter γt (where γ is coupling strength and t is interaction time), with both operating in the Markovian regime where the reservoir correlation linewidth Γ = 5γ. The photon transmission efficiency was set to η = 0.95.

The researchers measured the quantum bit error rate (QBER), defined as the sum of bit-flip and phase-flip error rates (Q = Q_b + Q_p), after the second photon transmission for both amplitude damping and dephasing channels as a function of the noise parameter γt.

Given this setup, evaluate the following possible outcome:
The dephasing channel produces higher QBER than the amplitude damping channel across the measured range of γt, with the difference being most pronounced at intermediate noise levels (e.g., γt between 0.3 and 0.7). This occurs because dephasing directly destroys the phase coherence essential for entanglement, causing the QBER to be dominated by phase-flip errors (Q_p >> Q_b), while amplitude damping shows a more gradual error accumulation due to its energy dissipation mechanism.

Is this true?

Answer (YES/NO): NO